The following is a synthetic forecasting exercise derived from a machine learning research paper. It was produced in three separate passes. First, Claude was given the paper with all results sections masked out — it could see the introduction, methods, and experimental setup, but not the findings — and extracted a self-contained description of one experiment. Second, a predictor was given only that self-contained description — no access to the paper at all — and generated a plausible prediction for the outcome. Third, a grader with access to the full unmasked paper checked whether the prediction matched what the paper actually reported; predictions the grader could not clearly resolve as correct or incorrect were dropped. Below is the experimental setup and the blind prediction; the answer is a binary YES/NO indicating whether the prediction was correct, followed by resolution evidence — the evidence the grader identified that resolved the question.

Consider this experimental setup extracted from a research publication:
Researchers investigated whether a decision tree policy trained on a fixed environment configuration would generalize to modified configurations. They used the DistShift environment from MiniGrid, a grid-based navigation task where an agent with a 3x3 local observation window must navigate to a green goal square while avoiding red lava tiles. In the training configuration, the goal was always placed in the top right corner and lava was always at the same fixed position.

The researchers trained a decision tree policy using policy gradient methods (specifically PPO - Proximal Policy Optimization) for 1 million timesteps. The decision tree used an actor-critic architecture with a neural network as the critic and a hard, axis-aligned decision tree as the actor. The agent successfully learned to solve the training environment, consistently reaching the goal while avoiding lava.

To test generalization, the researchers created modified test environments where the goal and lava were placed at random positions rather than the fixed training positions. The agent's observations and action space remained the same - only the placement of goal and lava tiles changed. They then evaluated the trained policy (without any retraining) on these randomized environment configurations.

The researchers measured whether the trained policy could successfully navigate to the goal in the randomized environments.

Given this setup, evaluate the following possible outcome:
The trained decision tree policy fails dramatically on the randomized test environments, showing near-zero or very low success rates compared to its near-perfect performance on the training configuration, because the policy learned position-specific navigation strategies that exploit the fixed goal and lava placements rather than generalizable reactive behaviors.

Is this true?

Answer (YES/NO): YES